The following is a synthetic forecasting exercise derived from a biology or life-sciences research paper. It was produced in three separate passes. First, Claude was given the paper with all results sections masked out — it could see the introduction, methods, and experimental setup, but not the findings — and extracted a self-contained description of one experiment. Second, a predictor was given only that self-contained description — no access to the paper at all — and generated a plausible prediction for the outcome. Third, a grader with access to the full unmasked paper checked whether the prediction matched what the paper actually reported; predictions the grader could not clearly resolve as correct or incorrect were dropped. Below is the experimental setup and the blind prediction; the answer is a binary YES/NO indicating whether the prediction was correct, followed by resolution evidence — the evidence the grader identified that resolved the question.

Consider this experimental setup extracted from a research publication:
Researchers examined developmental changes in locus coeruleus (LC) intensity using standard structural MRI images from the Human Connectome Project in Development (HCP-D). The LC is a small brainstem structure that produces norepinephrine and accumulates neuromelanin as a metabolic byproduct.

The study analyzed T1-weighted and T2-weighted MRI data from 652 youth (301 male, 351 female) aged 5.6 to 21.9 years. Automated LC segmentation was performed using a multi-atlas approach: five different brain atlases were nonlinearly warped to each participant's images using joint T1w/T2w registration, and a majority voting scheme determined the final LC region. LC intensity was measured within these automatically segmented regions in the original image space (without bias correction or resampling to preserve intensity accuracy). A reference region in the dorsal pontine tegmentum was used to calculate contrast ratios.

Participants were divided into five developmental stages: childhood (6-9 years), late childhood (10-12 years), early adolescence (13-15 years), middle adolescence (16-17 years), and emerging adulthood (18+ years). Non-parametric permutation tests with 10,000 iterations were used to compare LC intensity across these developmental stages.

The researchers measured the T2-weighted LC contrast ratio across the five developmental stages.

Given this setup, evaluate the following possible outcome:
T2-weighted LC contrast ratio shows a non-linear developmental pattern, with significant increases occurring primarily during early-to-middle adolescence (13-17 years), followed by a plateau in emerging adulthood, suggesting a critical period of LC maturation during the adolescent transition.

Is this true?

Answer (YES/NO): NO